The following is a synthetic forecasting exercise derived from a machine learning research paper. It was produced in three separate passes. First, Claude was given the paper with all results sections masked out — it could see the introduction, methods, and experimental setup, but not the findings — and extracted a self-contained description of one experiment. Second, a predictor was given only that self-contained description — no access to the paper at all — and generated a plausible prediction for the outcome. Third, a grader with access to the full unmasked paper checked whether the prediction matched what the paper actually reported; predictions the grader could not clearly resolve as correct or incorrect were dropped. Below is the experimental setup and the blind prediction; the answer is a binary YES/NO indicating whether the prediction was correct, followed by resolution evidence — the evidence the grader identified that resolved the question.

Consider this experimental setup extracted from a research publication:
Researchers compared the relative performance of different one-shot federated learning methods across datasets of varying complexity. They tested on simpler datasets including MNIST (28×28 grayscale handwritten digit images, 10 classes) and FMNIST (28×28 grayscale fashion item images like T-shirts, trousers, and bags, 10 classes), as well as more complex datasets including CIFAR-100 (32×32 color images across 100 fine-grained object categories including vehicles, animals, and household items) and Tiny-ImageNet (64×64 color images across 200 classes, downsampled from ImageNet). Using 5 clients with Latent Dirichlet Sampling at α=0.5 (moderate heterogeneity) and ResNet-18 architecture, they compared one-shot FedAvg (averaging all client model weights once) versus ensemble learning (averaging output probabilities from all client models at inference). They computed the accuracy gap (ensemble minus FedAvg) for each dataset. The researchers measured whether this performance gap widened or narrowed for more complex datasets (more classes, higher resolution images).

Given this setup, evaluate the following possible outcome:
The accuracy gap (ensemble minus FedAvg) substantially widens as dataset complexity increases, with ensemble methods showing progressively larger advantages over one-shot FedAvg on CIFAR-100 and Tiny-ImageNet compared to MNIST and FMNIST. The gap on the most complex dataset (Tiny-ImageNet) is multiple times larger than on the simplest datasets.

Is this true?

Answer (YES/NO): YES